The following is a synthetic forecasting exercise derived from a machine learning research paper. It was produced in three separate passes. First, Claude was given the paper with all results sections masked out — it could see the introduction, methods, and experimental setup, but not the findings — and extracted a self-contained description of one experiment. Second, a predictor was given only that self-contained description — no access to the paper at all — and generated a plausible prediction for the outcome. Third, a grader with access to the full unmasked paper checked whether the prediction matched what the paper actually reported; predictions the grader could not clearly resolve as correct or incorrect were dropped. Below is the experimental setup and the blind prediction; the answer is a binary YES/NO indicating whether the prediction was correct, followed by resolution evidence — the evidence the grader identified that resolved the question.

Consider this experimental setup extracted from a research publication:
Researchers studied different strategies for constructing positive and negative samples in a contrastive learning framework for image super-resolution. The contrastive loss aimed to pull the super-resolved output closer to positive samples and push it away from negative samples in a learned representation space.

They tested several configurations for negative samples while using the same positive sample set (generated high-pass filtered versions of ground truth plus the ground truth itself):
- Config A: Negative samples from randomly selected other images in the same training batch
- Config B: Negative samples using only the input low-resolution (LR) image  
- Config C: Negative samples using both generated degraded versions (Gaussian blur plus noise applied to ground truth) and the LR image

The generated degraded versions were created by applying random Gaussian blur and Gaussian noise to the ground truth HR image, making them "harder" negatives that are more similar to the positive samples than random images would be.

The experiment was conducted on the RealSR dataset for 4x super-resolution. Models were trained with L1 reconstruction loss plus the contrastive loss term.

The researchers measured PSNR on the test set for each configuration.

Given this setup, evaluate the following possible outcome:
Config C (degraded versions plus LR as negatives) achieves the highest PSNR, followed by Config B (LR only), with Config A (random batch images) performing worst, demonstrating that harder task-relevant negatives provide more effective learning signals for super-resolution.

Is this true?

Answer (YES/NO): YES